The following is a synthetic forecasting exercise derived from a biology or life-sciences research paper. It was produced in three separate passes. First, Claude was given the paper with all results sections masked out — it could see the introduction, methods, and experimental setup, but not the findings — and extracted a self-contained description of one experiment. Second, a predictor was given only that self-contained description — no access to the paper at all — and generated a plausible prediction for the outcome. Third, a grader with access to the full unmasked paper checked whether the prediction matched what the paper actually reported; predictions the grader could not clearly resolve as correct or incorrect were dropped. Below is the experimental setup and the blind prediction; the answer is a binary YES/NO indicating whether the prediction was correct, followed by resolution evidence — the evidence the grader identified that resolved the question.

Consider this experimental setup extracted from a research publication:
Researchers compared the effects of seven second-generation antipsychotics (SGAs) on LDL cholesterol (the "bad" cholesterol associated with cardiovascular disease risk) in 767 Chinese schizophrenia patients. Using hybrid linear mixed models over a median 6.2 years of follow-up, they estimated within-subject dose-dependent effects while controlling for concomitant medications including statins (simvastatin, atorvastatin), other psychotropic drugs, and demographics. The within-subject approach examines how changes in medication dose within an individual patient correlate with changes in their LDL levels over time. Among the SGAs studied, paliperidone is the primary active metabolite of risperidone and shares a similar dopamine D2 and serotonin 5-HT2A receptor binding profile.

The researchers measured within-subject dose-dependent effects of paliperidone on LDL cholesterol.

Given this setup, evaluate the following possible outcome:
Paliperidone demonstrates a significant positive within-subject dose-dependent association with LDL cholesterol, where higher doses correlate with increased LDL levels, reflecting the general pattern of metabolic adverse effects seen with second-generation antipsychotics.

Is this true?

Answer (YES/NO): YES